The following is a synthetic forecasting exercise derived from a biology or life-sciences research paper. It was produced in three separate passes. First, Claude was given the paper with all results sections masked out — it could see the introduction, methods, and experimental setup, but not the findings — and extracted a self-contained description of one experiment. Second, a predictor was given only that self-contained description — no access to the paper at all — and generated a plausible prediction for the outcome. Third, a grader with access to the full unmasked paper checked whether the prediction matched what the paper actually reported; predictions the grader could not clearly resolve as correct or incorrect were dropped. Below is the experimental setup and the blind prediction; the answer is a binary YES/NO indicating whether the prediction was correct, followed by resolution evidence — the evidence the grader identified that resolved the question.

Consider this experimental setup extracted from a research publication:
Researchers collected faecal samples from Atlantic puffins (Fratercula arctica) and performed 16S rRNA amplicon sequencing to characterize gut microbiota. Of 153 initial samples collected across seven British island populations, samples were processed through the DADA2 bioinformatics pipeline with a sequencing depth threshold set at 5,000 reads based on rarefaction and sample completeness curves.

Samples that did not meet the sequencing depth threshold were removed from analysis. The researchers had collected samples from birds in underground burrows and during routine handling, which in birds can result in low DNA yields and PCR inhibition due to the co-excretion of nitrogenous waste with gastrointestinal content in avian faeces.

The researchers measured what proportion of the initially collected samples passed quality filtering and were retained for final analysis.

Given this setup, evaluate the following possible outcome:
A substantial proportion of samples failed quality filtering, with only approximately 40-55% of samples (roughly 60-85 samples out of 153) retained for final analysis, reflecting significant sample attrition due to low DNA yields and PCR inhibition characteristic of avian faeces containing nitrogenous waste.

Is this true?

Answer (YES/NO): NO